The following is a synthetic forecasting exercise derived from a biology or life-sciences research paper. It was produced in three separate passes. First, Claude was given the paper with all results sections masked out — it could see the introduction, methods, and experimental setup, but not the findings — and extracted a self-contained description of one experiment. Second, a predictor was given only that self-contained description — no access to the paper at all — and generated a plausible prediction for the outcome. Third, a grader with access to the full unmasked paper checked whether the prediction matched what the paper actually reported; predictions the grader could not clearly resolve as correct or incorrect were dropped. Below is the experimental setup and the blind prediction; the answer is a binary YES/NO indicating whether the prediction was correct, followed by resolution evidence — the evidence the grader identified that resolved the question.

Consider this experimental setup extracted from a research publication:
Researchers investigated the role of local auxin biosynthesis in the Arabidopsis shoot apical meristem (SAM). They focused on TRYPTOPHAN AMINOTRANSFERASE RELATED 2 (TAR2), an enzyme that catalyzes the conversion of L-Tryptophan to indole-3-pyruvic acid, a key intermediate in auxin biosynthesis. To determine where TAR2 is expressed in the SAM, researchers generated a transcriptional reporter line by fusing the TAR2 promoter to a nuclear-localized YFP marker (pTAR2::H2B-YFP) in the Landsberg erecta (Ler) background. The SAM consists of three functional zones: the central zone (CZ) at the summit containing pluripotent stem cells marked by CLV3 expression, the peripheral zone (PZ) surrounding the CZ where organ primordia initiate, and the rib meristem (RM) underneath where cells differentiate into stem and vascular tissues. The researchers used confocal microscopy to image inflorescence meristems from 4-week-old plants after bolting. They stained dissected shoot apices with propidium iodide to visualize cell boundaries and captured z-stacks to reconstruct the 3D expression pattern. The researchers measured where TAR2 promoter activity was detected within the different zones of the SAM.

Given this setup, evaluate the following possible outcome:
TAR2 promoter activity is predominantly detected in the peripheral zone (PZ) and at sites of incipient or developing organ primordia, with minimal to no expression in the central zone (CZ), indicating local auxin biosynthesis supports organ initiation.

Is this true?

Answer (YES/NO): YES